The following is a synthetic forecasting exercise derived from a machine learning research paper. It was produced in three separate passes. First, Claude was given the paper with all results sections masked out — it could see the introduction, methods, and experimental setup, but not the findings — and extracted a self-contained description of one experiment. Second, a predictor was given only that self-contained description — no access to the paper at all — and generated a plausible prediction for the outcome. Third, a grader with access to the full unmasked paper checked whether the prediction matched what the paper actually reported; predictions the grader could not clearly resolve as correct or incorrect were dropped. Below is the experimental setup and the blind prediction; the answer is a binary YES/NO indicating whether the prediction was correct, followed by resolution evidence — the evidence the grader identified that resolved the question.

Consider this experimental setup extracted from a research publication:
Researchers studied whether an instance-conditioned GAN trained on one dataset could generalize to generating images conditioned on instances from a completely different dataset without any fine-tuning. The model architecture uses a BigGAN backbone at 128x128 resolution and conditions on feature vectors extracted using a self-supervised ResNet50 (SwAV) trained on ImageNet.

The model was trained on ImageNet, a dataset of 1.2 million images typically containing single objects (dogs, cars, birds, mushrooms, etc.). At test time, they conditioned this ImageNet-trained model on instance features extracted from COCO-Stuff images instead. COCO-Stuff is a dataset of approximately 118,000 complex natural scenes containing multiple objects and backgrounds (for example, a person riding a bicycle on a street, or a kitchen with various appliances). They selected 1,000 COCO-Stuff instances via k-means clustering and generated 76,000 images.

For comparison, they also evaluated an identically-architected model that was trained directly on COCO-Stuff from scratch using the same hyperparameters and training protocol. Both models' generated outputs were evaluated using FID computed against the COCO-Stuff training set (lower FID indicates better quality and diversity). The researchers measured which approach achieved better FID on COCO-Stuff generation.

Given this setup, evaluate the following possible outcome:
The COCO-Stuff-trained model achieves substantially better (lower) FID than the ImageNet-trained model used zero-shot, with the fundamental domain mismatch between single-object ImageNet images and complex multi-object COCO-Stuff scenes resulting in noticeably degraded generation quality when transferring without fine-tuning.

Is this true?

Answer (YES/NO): NO